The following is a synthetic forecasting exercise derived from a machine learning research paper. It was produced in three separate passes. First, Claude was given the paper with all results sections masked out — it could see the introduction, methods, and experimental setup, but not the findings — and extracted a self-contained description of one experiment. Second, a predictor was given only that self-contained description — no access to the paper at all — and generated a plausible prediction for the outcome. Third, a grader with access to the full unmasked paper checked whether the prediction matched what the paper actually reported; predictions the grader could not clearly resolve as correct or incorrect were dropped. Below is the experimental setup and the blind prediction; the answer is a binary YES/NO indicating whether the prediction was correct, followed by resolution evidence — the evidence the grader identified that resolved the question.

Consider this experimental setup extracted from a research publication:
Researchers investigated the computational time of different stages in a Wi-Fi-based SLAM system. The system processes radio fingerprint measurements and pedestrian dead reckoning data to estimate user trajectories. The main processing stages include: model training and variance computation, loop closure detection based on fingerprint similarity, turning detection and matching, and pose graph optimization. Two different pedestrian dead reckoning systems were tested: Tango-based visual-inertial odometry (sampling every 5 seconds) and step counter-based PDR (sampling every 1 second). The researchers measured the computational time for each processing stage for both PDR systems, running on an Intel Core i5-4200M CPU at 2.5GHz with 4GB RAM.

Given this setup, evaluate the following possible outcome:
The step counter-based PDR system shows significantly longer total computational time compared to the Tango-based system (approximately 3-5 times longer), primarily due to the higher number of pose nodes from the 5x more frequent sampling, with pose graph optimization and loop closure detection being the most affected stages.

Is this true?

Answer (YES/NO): NO